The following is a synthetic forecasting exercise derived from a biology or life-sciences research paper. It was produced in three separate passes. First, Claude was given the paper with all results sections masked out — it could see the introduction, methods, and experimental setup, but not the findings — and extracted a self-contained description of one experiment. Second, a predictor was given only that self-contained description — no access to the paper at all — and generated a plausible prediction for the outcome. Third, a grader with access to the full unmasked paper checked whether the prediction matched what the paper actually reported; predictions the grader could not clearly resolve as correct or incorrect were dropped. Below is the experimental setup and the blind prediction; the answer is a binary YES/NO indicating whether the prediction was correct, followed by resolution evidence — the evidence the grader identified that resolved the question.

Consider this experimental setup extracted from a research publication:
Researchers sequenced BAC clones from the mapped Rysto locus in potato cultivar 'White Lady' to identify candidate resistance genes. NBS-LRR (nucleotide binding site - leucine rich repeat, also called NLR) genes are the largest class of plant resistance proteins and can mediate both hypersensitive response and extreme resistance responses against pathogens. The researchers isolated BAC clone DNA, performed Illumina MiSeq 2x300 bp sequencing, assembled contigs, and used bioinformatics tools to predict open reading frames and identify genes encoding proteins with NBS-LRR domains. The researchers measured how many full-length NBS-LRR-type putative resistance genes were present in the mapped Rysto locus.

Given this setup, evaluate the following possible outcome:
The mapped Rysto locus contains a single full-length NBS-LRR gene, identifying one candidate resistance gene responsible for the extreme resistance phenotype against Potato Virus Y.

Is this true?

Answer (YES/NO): NO